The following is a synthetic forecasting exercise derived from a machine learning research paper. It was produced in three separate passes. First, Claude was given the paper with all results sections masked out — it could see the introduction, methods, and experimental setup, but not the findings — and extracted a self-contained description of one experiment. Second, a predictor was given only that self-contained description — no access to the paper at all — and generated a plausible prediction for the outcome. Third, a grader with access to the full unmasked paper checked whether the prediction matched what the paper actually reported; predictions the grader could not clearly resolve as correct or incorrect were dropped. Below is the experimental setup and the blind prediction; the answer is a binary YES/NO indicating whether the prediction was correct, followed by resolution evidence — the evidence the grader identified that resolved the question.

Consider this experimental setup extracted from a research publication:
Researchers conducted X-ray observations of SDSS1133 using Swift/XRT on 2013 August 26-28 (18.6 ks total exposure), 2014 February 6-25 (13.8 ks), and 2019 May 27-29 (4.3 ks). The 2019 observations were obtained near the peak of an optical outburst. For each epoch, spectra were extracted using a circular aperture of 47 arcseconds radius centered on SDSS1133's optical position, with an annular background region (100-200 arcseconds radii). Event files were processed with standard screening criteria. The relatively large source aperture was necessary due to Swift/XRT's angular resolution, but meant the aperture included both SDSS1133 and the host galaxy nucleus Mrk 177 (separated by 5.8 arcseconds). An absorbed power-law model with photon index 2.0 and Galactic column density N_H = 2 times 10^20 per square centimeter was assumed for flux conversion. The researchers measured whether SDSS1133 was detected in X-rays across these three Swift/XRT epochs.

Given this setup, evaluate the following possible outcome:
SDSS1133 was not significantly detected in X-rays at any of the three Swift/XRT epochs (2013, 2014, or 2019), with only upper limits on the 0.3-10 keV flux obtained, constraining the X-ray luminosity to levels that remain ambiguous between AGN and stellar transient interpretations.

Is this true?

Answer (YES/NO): NO